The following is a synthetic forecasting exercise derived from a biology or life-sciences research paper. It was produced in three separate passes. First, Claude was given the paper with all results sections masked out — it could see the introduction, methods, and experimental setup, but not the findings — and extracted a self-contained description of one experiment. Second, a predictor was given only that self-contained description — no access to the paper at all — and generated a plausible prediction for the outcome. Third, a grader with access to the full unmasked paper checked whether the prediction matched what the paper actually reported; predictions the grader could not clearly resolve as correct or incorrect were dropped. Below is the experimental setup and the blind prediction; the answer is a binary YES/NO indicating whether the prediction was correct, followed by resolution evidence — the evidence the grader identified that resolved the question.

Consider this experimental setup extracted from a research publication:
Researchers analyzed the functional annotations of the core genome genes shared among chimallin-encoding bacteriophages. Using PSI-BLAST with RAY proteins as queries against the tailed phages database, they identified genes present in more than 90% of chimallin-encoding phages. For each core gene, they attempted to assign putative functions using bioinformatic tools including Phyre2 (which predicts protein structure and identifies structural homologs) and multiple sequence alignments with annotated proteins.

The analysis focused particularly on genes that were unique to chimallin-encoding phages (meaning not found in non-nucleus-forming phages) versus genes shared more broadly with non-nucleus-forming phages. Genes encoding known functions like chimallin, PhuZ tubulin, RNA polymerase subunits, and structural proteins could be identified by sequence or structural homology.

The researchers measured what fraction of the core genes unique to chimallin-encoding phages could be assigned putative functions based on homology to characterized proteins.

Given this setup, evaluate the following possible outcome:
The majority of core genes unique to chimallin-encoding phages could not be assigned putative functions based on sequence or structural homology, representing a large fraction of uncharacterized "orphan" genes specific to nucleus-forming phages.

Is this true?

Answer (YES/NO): YES